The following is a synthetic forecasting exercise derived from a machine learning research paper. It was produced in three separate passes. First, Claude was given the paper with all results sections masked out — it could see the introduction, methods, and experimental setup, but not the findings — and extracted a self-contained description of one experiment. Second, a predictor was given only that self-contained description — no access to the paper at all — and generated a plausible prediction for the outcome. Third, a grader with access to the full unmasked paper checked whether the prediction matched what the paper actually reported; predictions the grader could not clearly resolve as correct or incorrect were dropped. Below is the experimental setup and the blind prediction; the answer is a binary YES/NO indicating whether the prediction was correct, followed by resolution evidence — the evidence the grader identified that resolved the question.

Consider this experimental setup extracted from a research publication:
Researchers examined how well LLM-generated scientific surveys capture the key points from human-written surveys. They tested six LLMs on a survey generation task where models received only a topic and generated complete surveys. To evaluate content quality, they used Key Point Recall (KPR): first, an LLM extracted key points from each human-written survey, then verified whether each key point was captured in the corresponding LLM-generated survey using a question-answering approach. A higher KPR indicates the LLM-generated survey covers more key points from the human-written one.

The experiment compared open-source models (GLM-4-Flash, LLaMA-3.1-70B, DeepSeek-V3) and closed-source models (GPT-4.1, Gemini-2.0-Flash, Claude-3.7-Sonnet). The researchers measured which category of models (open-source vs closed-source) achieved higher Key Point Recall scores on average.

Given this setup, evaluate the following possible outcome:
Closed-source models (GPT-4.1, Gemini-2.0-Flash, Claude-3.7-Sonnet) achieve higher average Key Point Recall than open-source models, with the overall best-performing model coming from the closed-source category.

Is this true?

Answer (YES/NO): NO